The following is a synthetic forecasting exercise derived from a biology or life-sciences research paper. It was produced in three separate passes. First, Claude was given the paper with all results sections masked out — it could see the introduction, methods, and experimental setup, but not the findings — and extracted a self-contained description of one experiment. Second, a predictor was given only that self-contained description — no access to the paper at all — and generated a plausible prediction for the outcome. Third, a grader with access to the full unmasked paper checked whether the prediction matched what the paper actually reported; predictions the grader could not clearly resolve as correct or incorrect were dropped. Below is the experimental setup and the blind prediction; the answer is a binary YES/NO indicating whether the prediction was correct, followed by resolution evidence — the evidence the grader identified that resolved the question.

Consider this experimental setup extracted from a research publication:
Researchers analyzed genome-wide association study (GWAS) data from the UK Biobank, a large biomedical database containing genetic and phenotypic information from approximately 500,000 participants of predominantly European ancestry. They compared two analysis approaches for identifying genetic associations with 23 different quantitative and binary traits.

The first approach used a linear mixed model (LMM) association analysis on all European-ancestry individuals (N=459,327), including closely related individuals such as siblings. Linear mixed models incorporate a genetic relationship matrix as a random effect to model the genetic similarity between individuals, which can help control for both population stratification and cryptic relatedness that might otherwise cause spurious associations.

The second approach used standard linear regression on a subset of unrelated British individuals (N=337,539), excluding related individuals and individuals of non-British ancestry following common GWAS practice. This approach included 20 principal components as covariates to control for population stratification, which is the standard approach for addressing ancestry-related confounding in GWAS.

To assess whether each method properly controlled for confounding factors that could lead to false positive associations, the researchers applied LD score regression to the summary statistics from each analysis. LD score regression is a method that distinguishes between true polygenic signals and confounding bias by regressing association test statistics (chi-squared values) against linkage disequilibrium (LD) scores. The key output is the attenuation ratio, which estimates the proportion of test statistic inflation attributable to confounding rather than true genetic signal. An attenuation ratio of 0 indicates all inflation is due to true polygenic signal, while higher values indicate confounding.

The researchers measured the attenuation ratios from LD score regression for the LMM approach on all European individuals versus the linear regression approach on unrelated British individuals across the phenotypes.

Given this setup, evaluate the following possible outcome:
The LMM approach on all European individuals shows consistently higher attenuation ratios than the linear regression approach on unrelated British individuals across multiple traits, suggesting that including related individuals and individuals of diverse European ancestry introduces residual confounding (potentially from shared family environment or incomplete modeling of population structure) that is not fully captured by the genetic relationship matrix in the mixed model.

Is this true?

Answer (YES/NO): NO